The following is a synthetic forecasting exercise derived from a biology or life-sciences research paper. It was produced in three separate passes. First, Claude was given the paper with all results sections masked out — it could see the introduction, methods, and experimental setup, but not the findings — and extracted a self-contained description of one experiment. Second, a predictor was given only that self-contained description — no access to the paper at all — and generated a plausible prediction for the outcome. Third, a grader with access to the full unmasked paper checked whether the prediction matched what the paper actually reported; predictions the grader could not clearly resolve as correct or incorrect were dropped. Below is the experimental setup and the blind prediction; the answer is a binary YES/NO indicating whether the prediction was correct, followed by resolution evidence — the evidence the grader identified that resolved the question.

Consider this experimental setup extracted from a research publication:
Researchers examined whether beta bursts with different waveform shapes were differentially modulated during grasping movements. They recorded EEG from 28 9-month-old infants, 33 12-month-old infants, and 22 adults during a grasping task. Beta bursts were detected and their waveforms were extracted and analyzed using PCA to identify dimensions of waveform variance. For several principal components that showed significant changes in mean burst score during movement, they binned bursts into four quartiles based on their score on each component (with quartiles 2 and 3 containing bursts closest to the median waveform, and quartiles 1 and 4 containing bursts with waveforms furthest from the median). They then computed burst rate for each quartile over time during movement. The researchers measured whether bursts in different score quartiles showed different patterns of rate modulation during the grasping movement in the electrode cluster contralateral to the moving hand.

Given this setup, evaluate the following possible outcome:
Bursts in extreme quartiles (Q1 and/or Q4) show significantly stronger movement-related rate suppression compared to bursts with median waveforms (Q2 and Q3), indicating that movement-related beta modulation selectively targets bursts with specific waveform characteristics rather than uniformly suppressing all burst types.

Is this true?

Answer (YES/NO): YES